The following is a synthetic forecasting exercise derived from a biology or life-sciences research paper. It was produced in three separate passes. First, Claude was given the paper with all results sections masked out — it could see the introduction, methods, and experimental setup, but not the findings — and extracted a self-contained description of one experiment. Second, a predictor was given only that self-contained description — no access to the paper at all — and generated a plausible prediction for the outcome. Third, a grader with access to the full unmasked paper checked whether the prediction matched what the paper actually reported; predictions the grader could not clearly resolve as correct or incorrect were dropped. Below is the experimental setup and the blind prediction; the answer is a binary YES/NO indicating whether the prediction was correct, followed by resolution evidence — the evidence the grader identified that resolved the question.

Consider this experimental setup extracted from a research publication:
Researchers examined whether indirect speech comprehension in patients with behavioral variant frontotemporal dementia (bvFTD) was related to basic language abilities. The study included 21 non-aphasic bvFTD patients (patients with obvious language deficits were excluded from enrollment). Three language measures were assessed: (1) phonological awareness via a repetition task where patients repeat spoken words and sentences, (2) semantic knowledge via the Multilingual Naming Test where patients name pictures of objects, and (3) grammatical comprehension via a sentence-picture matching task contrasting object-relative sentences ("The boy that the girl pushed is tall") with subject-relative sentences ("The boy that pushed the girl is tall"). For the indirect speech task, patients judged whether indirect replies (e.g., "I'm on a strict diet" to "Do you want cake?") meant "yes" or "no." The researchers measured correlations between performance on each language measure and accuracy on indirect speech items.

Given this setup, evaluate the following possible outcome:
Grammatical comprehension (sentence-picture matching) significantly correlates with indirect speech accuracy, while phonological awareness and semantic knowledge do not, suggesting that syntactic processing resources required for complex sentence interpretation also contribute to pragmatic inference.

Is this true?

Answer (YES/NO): YES